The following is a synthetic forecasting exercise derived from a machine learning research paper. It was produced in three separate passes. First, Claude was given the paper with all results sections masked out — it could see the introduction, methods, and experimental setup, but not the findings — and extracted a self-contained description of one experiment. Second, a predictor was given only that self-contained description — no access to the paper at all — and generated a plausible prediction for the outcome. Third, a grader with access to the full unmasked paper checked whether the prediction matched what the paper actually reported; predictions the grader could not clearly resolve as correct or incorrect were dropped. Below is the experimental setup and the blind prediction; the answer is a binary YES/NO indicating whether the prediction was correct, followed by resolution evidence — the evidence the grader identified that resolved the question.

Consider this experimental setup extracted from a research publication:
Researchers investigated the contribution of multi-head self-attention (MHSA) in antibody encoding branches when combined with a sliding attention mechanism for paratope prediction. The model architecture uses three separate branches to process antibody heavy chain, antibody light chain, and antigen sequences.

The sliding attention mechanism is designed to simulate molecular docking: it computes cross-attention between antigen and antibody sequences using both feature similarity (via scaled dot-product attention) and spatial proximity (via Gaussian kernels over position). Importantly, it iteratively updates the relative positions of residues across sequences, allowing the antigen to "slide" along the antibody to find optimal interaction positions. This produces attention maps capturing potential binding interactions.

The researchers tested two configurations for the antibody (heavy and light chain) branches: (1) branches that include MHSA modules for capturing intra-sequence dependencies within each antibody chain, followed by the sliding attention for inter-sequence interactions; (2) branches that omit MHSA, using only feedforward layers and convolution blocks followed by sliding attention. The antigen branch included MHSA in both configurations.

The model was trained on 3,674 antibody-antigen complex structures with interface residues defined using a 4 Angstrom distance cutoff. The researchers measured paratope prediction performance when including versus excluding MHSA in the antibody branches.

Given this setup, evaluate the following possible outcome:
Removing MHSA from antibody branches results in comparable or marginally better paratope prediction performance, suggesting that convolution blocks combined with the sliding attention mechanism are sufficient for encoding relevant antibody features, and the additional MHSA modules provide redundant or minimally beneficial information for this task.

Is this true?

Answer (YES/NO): YES